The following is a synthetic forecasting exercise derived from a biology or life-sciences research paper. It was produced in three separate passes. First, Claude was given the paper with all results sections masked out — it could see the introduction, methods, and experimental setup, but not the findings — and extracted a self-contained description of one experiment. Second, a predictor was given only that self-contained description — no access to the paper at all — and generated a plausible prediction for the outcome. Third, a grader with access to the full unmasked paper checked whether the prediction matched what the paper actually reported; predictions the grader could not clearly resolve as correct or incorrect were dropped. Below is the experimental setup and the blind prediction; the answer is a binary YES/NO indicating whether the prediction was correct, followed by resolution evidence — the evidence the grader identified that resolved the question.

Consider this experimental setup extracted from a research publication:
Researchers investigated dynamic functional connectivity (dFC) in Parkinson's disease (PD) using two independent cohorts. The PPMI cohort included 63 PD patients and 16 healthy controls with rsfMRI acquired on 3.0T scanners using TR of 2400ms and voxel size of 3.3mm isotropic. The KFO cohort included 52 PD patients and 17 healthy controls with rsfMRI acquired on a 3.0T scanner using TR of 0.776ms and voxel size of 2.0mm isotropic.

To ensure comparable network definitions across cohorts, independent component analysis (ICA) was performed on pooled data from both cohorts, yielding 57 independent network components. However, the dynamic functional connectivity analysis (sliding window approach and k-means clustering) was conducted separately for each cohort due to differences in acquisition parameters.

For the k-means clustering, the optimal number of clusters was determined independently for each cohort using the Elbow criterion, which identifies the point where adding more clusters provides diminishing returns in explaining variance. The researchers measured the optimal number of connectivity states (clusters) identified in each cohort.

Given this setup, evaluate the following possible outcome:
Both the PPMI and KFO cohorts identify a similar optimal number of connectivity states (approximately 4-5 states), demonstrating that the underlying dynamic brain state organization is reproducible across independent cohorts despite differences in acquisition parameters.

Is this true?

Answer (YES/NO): YES